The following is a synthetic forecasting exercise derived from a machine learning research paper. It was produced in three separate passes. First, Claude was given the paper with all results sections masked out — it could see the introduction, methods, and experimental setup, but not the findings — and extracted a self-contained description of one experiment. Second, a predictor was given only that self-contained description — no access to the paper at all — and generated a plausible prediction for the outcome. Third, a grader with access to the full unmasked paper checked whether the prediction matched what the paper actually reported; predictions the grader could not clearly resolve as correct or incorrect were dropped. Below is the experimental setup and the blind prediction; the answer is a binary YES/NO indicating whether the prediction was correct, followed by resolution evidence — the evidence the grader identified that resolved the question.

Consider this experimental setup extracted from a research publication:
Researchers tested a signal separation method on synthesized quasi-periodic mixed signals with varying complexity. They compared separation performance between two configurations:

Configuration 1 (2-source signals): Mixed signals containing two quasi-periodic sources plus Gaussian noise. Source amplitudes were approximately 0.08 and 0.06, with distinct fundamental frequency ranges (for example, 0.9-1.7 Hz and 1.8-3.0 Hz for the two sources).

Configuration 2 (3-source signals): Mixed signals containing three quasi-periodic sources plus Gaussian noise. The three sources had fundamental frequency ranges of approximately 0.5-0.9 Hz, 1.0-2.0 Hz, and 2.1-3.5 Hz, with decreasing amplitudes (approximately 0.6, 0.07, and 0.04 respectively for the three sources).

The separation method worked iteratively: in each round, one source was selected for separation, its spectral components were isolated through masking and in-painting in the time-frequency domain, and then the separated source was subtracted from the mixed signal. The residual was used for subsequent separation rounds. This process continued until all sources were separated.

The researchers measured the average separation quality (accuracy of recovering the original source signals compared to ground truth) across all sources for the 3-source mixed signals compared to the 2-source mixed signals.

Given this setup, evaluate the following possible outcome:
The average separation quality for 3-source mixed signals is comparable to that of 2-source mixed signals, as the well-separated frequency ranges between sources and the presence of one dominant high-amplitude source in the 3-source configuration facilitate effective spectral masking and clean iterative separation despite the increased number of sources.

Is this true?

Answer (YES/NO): YES